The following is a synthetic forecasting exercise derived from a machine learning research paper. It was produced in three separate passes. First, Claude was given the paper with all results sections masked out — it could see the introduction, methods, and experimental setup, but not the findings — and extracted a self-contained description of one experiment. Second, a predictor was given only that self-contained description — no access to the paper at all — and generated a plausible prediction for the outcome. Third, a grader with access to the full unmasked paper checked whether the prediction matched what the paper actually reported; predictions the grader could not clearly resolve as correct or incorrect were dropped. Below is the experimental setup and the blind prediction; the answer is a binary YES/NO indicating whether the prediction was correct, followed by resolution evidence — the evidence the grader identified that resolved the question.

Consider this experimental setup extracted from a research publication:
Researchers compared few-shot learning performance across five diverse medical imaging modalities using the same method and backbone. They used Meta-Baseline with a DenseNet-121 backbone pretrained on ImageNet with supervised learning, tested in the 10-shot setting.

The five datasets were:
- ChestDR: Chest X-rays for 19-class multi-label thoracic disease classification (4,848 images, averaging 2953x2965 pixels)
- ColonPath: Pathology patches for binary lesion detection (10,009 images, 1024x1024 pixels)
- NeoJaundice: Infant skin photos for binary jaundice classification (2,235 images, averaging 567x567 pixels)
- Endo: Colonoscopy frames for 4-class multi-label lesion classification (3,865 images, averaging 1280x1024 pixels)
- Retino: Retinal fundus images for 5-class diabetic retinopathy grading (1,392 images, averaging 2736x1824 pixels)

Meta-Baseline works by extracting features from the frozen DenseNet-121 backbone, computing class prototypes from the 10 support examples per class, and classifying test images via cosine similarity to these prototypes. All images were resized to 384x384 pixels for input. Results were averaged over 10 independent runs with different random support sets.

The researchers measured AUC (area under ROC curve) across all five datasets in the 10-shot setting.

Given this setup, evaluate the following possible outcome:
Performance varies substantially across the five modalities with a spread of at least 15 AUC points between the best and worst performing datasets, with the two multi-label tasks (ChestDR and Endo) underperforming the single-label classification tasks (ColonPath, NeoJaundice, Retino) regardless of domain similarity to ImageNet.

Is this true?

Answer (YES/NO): NO